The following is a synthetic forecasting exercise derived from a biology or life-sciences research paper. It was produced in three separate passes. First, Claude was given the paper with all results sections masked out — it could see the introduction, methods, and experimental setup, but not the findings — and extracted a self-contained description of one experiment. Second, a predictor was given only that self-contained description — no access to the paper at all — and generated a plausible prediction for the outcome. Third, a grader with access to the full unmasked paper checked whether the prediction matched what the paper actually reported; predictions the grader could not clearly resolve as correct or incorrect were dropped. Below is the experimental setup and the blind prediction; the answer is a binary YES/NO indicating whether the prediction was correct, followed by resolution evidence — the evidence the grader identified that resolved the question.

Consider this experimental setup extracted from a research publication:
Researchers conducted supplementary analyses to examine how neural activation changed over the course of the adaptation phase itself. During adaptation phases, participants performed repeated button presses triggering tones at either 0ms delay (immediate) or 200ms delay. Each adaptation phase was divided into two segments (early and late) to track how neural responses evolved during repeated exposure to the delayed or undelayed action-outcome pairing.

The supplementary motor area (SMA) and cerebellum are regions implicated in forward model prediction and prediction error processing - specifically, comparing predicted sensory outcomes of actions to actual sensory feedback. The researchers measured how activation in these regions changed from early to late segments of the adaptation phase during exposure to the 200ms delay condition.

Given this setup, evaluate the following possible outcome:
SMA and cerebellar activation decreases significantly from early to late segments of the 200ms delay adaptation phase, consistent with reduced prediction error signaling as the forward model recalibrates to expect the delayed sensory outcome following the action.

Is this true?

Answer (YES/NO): YES